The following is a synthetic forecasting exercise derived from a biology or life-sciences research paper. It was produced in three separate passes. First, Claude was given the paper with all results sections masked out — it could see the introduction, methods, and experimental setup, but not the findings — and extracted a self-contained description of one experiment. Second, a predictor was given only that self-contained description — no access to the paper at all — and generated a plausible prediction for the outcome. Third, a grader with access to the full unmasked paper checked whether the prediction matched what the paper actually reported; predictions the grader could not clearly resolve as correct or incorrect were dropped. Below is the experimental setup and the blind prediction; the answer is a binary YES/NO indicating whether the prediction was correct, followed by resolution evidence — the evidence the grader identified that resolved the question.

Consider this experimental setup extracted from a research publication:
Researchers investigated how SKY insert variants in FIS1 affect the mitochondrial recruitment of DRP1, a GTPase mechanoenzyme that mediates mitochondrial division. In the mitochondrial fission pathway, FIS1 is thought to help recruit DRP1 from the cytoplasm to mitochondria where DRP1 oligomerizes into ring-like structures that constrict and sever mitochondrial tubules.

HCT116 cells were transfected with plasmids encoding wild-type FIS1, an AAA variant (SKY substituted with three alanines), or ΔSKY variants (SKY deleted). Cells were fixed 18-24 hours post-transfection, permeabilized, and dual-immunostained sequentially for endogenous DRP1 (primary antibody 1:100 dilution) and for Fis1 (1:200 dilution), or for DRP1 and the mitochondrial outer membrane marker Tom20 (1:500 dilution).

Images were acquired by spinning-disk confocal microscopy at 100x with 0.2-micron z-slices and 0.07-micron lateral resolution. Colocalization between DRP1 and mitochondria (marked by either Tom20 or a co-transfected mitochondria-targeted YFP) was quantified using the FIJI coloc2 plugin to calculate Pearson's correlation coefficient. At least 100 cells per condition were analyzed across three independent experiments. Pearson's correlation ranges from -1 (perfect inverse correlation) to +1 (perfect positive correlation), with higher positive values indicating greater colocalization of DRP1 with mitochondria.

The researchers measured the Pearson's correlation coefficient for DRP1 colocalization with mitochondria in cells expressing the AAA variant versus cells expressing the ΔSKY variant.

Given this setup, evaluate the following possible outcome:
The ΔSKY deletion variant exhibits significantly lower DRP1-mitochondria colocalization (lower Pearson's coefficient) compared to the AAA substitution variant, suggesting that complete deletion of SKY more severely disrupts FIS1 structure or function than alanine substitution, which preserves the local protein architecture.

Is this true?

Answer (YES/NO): YES